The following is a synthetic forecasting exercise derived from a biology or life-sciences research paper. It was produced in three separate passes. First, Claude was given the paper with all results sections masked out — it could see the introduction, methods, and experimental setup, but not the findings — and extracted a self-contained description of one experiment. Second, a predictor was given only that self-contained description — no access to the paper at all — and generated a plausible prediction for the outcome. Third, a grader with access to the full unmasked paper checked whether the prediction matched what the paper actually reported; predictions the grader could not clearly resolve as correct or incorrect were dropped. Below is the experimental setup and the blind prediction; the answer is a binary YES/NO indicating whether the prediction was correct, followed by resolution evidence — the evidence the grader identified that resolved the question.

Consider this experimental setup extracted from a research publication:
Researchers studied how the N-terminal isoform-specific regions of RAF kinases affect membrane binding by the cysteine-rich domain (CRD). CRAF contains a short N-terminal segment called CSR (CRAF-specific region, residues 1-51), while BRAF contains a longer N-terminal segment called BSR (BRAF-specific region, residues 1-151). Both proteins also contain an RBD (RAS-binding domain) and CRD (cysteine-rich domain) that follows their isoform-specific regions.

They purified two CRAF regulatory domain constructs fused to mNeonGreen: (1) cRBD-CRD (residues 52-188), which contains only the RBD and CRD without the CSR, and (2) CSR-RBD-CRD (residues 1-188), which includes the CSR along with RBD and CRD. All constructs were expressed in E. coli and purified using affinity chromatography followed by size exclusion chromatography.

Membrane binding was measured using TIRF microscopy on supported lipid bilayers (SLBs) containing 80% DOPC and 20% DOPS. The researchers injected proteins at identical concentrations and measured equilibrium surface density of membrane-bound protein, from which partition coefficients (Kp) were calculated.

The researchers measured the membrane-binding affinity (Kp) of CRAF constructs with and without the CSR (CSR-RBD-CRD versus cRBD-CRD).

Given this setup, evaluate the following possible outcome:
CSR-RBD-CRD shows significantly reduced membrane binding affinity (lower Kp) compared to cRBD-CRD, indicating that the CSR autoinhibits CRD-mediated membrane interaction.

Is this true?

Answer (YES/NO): NO